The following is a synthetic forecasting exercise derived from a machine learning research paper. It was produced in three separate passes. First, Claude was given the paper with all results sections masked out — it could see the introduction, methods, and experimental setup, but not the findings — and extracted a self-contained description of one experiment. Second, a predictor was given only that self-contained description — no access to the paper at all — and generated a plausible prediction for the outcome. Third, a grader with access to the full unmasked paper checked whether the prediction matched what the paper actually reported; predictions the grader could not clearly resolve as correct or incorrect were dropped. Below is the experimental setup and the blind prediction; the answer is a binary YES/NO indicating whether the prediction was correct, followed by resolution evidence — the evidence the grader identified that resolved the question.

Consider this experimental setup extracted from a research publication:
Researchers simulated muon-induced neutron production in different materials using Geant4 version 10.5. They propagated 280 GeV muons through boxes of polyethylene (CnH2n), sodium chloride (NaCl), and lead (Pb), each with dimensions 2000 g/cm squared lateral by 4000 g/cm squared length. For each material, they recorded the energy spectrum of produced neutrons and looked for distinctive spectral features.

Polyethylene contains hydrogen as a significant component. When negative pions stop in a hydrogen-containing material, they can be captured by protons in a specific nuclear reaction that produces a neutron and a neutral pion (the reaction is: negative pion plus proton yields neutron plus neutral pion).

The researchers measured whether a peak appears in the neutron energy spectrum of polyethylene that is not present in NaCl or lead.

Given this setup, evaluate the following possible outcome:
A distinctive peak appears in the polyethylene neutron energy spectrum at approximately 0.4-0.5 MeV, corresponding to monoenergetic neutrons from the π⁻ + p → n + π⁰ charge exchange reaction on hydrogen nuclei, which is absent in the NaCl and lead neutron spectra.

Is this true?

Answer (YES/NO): YES